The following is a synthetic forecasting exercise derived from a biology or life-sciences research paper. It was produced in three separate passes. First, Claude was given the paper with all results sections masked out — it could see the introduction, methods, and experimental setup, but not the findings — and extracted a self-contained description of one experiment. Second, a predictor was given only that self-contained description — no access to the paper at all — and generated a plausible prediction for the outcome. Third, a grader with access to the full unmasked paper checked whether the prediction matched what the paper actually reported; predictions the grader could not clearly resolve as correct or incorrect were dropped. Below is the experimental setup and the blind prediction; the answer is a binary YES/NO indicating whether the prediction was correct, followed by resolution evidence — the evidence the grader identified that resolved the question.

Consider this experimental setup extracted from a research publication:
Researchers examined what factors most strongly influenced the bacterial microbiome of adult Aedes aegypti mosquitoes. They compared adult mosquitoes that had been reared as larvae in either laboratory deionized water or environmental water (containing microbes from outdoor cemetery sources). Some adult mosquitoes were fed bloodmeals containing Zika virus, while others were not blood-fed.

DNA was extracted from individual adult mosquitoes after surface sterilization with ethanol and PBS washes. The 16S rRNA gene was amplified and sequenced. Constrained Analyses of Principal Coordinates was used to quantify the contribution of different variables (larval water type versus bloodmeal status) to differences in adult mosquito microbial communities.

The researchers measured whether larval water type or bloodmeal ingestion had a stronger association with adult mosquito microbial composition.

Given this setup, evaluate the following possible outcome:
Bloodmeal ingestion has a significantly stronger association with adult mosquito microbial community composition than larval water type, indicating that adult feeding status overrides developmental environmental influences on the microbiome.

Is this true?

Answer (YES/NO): YES